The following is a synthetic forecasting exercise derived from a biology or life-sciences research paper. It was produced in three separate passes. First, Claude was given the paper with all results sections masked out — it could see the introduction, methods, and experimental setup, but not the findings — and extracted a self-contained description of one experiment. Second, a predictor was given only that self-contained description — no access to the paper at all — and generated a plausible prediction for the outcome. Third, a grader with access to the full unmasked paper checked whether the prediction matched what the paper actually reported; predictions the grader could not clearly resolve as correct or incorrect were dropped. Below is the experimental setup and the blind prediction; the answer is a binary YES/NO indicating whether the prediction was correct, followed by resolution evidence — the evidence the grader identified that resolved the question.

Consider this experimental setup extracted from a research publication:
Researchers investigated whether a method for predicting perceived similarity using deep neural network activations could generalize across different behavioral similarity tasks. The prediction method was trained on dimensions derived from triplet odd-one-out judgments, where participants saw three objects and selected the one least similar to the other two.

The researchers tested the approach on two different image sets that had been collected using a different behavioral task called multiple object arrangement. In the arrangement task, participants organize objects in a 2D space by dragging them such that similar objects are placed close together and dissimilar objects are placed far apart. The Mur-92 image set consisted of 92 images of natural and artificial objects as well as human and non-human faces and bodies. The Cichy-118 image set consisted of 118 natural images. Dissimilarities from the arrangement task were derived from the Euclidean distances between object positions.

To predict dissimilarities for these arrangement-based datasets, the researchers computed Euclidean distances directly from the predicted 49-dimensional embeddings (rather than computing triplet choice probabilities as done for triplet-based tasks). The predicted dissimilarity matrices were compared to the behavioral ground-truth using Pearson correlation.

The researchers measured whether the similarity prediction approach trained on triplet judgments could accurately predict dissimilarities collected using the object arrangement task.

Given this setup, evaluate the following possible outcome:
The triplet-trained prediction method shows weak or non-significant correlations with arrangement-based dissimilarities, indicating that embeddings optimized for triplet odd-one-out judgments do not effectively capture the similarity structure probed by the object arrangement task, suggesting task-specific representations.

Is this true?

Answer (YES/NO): NO